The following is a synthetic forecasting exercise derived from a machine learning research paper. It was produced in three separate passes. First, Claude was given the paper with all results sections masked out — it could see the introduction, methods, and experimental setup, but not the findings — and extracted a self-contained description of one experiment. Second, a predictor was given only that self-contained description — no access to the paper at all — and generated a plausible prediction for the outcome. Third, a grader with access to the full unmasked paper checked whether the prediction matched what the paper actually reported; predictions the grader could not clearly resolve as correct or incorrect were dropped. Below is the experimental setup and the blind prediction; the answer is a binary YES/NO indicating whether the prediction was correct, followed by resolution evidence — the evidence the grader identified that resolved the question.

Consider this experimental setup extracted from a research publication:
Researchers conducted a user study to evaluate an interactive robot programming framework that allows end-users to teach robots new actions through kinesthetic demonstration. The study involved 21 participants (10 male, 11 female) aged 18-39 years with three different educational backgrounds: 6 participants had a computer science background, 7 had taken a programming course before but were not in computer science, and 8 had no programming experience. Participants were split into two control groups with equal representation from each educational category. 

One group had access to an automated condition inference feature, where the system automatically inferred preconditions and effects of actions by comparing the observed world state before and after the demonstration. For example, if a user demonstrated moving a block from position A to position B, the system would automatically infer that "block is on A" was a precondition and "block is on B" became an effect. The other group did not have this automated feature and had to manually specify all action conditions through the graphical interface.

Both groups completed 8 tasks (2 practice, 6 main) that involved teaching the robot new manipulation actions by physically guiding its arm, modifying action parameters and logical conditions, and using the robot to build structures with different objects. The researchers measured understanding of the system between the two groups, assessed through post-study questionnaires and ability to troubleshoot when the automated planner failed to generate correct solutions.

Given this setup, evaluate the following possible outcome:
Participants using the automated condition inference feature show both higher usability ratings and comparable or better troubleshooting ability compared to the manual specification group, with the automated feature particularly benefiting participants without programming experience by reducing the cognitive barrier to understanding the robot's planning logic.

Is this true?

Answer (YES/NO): NO